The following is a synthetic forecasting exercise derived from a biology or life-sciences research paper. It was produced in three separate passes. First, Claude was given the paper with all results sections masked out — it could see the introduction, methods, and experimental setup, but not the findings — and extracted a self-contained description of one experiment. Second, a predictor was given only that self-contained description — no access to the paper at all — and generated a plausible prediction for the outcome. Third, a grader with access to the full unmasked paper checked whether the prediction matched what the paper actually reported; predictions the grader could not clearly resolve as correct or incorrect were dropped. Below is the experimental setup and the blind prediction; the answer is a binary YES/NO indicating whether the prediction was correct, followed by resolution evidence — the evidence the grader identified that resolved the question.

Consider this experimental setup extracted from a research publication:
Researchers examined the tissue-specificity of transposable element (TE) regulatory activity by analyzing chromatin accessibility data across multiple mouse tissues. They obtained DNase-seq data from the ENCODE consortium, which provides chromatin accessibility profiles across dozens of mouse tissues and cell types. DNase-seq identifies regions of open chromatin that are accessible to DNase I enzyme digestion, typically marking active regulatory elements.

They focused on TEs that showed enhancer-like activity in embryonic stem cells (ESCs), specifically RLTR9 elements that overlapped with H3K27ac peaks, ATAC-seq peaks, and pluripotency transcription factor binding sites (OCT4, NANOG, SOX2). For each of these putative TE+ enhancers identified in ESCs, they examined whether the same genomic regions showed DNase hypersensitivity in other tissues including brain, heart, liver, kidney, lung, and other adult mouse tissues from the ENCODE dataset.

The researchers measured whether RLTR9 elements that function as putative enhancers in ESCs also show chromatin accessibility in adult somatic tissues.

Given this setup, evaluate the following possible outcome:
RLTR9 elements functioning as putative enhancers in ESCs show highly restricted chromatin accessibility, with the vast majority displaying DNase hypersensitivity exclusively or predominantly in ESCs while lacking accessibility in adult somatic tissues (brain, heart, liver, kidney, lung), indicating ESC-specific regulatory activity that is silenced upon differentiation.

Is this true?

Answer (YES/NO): YES